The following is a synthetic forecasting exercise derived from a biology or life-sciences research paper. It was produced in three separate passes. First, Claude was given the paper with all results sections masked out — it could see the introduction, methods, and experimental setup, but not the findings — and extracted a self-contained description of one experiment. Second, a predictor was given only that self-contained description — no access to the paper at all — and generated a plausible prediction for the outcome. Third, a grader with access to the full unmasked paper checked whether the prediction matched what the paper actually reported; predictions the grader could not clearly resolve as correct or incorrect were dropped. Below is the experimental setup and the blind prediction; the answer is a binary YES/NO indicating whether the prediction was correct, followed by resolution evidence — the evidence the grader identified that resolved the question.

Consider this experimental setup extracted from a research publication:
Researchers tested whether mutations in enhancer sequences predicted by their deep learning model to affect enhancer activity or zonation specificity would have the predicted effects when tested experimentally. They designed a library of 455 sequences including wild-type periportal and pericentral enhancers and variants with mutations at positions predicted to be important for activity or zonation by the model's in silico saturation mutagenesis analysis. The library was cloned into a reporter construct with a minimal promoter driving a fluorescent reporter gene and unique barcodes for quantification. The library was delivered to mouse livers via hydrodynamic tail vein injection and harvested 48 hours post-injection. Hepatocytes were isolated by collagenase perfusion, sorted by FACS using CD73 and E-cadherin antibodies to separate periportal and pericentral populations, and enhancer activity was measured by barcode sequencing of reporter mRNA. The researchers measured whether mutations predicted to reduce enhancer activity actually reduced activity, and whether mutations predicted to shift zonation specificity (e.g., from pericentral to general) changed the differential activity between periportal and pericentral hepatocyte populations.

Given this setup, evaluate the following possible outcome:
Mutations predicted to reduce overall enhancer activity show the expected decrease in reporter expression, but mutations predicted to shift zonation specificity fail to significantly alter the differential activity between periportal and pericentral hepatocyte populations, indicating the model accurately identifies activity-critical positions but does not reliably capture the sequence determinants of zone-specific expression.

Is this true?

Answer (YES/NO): NO